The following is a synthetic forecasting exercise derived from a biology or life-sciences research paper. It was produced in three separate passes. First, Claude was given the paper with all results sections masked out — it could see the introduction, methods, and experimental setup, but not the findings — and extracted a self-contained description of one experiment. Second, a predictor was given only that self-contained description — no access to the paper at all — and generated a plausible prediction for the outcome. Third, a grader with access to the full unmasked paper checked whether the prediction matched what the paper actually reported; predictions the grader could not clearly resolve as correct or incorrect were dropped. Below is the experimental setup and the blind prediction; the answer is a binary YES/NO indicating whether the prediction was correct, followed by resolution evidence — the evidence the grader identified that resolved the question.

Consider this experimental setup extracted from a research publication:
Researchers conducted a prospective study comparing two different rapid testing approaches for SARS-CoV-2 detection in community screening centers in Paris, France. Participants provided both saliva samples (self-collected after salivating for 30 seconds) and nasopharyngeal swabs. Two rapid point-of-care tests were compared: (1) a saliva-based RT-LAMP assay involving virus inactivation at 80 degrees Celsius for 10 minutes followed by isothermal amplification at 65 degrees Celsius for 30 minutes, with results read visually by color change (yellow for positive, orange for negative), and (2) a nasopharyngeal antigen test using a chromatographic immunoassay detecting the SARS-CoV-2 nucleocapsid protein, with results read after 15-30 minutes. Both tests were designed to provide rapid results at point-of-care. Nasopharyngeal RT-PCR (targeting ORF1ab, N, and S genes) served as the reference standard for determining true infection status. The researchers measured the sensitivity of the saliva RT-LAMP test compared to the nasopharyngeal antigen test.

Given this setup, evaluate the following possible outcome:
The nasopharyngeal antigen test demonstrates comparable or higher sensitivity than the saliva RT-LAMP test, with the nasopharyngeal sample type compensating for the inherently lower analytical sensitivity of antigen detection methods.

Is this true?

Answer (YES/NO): YES